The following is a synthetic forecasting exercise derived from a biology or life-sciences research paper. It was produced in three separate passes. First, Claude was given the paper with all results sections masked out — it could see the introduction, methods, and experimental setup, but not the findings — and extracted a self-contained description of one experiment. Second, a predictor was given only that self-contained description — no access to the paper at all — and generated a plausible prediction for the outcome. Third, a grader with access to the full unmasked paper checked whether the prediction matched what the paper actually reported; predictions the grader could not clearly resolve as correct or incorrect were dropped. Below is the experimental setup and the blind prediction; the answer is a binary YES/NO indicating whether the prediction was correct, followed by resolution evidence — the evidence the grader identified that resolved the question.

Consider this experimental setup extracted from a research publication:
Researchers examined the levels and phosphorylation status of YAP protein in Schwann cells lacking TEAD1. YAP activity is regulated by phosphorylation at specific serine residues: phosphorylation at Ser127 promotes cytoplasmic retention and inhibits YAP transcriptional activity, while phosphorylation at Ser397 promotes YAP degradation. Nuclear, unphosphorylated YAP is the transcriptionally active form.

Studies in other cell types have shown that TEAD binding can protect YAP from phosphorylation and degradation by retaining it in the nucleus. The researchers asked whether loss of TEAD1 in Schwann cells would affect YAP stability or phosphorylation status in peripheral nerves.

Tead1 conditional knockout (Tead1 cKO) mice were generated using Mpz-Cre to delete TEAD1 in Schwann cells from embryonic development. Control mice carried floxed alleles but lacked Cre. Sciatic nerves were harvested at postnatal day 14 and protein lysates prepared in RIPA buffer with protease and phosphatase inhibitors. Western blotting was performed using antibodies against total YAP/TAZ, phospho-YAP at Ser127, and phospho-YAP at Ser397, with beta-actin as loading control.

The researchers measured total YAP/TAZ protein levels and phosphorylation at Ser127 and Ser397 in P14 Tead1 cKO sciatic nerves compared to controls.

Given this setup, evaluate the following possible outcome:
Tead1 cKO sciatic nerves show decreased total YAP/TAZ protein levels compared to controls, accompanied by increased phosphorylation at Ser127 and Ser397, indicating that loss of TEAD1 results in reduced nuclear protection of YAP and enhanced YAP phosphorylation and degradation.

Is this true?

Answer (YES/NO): NO